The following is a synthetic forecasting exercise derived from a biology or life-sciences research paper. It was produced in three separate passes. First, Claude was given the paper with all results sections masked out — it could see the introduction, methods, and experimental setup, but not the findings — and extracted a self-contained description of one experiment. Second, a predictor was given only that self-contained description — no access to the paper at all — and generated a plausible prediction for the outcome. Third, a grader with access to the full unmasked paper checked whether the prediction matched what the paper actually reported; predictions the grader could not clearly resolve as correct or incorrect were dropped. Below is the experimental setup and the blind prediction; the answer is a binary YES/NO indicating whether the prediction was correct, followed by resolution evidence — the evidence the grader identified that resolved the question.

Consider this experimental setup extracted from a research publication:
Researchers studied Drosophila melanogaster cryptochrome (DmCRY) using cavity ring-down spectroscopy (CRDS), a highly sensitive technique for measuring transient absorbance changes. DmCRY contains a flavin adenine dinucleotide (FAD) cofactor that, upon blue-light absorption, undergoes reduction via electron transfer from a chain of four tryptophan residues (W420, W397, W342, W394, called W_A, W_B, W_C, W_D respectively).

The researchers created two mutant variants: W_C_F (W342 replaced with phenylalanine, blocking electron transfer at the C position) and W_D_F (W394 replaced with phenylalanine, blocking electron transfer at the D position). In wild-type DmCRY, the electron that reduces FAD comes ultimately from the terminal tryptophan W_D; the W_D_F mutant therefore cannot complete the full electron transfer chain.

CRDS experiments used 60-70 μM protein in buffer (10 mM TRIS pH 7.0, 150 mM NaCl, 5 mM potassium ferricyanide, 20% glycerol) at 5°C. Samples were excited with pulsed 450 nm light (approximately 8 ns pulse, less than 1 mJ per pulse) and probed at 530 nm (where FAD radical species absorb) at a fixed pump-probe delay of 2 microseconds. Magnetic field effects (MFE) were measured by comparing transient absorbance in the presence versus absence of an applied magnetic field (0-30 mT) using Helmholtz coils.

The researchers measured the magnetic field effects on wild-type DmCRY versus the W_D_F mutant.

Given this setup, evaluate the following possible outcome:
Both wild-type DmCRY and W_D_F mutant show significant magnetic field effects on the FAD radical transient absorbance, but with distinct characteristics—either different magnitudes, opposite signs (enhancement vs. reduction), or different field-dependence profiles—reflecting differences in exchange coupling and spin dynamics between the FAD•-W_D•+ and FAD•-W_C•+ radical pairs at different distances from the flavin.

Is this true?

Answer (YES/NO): NO